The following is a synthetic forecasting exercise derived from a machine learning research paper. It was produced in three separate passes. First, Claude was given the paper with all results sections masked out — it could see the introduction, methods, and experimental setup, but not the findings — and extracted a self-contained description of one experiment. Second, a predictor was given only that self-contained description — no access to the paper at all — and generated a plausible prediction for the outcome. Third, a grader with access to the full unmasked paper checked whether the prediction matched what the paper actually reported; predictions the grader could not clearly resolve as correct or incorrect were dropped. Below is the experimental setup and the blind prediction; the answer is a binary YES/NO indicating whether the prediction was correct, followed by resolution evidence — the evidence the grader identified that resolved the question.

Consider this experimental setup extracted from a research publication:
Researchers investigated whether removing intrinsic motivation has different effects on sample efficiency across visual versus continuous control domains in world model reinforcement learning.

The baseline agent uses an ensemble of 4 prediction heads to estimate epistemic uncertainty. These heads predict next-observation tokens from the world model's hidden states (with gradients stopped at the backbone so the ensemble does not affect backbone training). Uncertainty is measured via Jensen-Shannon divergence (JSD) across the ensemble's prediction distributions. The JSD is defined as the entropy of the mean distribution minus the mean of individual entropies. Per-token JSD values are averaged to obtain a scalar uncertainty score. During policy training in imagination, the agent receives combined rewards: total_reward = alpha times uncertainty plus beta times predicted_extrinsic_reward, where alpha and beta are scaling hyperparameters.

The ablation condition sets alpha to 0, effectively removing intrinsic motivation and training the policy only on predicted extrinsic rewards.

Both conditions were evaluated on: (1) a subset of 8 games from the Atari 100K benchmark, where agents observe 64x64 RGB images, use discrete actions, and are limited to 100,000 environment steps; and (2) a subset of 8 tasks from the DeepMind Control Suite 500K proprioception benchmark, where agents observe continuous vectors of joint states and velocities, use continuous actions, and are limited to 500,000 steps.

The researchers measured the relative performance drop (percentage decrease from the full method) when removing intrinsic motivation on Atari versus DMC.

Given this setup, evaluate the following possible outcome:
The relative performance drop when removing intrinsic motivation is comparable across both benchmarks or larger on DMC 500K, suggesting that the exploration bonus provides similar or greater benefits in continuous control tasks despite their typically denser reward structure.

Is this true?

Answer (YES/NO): YES